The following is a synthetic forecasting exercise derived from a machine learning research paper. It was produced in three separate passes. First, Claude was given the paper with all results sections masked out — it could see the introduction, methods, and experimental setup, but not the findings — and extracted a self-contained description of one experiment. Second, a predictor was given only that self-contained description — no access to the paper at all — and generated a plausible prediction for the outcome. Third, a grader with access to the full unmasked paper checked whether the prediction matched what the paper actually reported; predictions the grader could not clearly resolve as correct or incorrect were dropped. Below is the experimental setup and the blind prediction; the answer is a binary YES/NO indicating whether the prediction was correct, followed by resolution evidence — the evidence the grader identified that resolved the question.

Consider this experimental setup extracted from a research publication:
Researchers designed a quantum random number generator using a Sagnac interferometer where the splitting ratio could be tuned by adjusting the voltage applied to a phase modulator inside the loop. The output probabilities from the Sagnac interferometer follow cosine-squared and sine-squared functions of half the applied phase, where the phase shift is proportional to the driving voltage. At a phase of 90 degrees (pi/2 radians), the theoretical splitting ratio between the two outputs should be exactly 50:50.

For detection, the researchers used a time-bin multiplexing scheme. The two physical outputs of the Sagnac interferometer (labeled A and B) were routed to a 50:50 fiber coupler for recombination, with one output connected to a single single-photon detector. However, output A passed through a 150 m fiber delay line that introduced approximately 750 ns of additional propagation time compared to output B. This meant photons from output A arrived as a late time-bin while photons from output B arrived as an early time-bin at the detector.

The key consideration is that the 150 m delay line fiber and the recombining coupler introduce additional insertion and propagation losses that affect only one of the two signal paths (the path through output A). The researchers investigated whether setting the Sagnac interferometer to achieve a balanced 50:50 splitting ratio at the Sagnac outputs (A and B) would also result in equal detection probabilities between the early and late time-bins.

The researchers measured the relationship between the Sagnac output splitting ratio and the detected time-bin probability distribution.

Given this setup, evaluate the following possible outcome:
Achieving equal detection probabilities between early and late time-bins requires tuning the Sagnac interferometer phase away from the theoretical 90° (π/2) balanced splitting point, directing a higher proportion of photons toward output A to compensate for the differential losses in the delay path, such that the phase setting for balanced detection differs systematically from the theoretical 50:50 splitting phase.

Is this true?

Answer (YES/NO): YES